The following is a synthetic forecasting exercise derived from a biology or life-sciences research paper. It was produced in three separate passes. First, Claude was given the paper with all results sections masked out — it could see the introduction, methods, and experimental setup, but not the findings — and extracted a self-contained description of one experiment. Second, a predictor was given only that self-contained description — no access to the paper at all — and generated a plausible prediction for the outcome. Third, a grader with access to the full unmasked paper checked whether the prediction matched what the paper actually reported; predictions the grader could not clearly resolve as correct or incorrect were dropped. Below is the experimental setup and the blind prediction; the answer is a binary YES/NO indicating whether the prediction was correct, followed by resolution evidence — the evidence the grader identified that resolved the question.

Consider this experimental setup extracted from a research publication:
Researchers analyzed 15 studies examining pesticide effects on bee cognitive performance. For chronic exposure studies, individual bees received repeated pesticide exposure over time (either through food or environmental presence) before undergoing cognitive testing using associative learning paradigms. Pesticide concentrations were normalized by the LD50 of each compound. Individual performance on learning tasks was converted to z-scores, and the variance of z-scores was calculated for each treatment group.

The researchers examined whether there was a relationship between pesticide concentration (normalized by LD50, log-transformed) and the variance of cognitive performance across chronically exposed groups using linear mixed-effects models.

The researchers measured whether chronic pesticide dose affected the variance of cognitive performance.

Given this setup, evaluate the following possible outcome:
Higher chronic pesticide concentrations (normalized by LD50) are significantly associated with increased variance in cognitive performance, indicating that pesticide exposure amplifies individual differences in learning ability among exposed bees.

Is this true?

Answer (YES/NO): NO